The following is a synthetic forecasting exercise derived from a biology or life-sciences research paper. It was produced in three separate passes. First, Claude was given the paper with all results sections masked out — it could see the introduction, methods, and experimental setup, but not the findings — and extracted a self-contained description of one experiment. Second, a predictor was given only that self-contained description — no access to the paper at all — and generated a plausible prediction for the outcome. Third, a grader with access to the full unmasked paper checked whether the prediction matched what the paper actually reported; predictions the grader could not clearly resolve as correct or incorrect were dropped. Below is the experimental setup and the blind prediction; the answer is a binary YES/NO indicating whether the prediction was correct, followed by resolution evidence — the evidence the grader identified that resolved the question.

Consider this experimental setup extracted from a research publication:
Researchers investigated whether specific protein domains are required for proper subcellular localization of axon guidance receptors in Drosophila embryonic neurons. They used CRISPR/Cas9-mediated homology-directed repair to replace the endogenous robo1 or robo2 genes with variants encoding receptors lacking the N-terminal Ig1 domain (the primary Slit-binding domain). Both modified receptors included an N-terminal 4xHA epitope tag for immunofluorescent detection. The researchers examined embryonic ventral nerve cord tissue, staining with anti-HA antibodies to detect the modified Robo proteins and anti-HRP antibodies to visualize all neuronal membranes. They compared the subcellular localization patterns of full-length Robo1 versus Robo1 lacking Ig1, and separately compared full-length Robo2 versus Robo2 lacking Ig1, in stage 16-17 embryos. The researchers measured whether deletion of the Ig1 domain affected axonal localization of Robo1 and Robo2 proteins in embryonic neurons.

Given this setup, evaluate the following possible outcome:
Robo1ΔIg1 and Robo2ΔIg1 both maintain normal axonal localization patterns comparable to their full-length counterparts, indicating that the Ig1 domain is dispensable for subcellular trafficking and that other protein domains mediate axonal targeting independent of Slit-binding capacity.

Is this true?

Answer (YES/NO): NO